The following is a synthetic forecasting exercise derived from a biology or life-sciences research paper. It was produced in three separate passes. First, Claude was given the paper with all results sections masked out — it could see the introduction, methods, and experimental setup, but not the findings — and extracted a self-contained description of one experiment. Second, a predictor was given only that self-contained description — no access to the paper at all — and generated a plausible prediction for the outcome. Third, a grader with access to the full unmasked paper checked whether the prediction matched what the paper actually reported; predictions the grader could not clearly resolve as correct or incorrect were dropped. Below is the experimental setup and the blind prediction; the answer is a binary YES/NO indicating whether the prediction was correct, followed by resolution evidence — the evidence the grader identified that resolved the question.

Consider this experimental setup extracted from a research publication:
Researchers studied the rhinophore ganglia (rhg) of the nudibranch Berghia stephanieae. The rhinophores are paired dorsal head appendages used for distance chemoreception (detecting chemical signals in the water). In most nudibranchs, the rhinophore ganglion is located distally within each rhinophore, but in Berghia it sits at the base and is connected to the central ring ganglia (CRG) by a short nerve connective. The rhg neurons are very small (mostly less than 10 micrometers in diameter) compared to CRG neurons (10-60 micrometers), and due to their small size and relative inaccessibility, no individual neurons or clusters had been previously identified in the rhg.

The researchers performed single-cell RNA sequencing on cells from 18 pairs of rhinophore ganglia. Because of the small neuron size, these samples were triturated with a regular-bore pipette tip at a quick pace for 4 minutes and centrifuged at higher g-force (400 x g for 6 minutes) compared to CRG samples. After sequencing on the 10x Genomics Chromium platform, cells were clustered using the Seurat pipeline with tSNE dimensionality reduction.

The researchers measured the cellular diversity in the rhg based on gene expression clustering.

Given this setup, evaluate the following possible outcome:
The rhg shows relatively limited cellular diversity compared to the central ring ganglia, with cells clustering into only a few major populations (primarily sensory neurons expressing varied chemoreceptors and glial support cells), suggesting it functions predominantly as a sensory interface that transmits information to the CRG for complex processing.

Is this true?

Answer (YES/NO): NO